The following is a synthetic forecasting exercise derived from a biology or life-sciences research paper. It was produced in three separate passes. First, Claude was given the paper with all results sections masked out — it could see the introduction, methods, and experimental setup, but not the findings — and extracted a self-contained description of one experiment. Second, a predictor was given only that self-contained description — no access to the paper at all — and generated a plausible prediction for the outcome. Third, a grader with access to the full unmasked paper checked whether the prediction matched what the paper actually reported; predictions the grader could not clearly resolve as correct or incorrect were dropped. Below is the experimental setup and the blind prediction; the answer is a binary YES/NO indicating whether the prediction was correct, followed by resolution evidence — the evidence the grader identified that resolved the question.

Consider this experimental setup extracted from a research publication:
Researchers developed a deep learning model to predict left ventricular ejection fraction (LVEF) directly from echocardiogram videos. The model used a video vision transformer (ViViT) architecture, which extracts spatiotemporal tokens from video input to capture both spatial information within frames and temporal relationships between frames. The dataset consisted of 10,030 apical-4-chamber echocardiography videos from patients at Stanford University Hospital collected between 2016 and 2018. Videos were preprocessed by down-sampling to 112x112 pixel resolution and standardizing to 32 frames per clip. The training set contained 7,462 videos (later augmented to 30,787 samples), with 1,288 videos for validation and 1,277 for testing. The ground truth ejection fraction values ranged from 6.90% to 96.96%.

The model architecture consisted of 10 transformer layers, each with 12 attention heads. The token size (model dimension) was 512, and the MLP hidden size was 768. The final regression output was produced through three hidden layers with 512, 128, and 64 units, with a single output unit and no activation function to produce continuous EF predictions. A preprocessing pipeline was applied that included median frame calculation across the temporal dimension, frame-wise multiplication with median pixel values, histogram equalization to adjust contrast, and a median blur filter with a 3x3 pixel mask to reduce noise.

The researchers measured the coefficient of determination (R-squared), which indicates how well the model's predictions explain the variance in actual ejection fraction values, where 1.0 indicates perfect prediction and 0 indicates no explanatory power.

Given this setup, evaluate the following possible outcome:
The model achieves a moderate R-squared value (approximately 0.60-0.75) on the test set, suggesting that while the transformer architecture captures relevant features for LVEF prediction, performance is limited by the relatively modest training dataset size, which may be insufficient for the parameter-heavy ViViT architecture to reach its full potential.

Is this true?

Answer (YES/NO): NO